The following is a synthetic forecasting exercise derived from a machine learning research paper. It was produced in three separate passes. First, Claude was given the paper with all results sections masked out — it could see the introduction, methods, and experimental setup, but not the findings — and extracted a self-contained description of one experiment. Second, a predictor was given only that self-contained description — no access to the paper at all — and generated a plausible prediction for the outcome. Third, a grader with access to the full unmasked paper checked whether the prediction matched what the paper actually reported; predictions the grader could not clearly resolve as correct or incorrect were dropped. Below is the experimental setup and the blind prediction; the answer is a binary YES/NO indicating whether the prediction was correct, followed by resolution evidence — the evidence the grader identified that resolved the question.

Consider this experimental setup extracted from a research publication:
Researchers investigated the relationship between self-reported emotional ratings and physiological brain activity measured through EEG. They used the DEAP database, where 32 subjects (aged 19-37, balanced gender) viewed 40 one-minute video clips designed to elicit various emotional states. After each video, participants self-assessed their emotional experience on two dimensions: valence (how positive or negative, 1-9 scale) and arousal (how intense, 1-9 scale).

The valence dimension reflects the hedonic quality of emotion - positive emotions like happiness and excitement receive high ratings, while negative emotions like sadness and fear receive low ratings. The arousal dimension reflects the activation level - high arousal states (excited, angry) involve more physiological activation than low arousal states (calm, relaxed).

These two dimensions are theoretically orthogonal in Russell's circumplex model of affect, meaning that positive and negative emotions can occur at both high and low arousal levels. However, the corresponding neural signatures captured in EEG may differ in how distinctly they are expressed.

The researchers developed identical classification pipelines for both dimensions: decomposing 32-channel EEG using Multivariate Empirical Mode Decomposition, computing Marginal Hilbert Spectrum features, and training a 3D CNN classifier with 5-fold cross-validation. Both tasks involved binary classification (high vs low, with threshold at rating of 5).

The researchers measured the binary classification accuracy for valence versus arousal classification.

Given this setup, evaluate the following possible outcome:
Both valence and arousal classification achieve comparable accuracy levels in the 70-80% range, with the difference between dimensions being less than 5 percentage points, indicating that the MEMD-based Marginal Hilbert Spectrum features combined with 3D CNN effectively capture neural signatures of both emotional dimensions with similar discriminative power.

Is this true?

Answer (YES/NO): NO